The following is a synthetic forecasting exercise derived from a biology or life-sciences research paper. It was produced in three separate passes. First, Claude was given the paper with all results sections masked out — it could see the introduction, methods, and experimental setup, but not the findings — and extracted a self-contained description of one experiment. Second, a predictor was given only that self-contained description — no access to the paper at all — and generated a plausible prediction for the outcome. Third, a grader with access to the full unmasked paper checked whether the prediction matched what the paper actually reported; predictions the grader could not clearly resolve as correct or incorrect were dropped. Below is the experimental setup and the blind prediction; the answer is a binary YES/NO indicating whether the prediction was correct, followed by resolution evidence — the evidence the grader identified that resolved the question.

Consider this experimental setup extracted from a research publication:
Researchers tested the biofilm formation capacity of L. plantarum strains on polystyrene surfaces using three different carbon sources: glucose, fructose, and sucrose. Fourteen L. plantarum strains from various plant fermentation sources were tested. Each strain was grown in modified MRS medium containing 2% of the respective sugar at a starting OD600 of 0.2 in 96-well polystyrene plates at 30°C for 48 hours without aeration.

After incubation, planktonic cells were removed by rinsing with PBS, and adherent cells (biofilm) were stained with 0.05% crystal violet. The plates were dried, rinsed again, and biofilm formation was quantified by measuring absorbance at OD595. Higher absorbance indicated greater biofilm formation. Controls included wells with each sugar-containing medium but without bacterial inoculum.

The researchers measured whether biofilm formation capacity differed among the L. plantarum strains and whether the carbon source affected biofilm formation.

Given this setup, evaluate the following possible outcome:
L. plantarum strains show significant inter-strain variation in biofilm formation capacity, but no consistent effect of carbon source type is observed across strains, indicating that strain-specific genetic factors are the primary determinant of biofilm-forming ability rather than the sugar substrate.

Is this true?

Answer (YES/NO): NO